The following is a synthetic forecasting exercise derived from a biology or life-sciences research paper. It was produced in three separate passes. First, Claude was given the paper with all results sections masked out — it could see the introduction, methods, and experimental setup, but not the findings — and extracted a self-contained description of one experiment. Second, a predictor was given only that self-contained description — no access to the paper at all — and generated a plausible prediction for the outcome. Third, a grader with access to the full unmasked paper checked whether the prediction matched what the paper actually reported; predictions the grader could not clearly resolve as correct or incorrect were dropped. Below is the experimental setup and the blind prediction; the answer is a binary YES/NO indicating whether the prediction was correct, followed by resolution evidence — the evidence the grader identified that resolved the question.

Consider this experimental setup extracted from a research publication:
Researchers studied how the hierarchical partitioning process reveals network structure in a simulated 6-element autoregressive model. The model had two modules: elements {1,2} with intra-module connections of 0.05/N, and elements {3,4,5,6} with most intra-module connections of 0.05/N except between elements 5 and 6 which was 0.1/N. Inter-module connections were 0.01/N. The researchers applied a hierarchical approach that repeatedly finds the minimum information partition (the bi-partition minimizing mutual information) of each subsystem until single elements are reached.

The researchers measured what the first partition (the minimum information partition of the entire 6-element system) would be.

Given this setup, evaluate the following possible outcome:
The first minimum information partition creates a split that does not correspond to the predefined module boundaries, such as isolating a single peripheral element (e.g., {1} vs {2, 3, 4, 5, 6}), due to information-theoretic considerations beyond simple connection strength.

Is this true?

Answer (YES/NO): NO